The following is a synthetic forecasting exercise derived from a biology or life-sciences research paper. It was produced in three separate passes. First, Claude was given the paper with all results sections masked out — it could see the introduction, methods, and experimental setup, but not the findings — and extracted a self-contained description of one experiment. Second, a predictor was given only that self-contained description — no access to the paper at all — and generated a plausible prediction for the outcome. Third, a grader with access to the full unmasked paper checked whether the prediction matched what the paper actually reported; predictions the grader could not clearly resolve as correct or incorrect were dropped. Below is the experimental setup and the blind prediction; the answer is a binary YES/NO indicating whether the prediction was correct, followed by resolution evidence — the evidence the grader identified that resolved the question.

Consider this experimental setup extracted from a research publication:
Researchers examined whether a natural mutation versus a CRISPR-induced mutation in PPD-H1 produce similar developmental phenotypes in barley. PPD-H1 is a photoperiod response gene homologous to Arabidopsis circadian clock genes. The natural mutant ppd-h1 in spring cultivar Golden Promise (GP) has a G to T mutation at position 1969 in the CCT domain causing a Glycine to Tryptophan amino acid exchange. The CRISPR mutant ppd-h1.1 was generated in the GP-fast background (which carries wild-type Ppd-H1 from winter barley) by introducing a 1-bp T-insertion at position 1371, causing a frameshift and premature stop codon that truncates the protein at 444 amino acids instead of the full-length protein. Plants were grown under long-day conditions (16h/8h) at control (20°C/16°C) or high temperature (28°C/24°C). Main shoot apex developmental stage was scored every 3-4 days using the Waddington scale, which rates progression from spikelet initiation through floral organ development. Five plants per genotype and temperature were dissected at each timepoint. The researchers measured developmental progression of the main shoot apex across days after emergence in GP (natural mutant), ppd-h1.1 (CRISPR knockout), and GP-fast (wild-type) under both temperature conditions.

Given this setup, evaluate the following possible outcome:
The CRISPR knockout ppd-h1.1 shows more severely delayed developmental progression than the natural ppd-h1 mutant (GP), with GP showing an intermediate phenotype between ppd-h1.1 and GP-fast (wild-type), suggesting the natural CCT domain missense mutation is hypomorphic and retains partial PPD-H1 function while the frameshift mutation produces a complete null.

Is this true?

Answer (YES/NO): NO